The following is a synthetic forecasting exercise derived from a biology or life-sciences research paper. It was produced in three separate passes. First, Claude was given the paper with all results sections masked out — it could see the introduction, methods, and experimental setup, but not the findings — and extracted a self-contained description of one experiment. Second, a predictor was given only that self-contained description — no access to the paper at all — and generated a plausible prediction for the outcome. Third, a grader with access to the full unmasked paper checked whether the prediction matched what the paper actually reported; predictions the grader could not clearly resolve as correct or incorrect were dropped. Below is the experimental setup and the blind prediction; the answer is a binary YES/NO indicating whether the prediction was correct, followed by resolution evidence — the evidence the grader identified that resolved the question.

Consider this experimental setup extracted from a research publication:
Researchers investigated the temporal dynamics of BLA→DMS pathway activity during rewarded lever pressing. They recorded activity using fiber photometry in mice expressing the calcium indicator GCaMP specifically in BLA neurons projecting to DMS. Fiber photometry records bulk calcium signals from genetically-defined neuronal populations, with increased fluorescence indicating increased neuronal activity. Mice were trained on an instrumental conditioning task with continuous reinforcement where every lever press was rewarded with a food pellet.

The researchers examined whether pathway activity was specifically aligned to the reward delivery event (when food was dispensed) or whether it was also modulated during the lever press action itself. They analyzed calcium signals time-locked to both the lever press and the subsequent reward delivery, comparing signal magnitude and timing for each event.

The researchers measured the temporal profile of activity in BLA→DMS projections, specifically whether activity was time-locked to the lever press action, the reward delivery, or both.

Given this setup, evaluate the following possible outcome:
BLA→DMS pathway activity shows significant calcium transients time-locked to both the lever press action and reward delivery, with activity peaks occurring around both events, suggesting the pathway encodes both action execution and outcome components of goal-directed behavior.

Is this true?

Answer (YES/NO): NO